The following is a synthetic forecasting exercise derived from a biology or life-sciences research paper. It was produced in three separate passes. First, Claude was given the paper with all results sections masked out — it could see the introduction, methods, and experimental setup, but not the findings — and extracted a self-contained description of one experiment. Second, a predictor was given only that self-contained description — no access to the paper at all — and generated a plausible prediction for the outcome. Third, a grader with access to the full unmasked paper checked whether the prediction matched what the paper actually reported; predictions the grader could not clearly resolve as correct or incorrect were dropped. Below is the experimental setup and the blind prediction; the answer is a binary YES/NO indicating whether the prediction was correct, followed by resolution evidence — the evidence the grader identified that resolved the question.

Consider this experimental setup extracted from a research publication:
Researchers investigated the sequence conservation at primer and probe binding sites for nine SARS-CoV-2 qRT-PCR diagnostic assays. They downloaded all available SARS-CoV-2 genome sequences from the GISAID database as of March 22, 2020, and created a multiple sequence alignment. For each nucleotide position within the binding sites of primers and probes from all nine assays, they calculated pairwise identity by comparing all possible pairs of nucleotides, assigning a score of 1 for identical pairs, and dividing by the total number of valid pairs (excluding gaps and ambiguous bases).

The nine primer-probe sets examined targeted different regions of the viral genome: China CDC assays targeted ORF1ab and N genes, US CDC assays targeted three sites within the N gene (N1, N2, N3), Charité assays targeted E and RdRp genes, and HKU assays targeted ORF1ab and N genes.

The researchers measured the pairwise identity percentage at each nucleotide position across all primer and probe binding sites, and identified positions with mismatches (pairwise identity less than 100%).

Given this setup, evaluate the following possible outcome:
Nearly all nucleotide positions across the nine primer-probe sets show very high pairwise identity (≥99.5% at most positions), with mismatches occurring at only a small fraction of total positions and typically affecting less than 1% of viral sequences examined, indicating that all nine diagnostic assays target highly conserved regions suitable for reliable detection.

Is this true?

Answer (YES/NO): NO